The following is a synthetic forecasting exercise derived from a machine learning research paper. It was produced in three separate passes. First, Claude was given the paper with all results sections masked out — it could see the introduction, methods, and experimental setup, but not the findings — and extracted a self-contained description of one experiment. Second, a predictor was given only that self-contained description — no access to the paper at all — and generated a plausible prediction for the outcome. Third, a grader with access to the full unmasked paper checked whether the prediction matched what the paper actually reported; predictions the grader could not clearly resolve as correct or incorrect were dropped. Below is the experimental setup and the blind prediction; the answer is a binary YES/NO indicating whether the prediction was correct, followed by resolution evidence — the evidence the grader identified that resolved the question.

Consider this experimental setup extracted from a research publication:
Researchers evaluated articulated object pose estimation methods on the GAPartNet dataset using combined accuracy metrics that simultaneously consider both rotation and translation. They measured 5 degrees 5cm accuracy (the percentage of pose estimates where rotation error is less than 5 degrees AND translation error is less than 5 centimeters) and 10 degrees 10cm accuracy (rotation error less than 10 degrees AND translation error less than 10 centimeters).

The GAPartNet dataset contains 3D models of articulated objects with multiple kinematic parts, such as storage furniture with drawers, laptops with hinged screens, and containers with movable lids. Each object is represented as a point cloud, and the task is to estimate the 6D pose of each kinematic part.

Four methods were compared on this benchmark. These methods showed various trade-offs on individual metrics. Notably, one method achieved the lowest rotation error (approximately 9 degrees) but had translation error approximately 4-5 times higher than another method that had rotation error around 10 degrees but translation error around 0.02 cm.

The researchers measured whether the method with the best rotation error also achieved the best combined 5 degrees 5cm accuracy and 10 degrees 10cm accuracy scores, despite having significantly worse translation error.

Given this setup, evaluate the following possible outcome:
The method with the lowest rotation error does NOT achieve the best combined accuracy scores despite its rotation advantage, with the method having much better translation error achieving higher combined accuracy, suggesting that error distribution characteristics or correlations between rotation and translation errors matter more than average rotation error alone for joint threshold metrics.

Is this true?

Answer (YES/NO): NO